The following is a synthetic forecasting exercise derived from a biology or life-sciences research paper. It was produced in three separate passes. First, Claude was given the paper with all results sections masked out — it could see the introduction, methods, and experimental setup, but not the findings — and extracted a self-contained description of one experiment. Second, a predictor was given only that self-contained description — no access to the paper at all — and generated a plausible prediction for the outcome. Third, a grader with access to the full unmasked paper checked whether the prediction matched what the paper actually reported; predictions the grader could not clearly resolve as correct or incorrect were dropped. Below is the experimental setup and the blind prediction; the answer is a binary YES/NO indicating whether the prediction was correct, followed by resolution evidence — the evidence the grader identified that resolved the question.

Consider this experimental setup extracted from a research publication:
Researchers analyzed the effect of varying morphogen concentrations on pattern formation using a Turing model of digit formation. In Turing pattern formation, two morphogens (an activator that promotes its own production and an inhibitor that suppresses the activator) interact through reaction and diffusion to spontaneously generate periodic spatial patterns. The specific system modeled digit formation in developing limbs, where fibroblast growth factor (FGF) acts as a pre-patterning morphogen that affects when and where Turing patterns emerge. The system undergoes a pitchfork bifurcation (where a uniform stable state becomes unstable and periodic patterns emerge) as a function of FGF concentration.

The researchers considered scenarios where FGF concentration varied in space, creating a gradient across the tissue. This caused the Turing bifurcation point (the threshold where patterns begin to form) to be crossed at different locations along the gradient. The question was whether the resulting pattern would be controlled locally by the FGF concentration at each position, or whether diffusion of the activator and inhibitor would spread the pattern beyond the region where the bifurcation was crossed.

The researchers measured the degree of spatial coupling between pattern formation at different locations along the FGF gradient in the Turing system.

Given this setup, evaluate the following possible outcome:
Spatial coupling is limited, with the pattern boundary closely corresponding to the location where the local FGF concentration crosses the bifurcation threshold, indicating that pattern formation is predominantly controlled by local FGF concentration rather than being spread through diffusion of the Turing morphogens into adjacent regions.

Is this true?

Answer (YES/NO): YES